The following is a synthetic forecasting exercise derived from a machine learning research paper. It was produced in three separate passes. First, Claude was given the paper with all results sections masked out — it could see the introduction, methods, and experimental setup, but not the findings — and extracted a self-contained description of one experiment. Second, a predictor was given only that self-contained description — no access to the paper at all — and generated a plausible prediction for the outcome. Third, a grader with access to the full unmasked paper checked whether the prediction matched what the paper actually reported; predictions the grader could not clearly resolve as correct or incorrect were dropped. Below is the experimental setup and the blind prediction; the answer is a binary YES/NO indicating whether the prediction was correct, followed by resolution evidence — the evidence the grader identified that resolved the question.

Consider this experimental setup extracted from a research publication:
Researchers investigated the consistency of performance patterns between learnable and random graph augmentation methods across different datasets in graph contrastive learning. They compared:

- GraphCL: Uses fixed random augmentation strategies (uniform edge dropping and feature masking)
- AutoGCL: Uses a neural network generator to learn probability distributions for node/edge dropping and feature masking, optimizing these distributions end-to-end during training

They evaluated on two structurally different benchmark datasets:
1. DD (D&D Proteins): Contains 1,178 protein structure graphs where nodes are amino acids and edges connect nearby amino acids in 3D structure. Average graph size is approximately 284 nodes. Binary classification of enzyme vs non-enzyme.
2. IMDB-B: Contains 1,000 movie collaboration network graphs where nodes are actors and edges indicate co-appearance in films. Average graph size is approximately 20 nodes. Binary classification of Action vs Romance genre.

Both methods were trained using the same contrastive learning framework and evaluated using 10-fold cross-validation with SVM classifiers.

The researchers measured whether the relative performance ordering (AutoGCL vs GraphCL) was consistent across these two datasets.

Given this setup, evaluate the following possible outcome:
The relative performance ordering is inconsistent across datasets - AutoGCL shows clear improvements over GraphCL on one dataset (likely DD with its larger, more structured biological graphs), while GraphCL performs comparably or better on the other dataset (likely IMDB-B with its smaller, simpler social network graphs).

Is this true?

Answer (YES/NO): NO